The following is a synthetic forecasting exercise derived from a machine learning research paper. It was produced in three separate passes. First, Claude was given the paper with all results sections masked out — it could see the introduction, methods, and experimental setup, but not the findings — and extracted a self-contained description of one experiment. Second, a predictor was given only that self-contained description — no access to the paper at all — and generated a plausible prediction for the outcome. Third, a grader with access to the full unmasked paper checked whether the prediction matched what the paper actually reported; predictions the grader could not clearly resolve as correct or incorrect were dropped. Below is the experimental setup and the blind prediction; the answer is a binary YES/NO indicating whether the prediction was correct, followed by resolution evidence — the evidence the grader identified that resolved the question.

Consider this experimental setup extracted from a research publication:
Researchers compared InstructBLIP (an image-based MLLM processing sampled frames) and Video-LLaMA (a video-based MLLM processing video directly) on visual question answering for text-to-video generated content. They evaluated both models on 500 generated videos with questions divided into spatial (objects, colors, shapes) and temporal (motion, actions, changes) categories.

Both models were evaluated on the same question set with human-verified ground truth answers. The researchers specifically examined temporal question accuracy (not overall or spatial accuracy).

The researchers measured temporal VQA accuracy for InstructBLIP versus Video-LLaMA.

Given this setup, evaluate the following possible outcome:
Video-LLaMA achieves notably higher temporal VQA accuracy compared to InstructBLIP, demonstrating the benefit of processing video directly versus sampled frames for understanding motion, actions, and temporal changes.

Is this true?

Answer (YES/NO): NO